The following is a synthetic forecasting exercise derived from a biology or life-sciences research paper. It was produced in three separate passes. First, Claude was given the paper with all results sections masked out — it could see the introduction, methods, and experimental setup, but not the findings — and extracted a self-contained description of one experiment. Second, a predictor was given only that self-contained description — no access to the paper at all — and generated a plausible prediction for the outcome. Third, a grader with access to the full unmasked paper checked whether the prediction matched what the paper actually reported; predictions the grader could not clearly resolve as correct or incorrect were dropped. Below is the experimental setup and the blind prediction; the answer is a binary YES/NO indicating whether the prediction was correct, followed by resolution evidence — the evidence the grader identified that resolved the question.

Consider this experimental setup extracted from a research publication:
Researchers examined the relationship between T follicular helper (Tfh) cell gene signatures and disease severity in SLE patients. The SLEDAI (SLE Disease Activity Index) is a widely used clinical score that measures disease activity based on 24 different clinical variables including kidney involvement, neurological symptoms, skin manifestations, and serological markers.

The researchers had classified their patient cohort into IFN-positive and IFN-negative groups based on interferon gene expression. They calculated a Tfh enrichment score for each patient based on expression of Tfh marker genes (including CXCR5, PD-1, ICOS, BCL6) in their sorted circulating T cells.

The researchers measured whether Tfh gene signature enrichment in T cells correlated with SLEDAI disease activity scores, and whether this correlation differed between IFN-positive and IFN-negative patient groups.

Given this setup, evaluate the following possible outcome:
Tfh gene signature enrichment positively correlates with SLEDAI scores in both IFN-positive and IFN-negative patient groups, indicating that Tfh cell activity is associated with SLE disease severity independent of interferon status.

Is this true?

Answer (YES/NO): NO